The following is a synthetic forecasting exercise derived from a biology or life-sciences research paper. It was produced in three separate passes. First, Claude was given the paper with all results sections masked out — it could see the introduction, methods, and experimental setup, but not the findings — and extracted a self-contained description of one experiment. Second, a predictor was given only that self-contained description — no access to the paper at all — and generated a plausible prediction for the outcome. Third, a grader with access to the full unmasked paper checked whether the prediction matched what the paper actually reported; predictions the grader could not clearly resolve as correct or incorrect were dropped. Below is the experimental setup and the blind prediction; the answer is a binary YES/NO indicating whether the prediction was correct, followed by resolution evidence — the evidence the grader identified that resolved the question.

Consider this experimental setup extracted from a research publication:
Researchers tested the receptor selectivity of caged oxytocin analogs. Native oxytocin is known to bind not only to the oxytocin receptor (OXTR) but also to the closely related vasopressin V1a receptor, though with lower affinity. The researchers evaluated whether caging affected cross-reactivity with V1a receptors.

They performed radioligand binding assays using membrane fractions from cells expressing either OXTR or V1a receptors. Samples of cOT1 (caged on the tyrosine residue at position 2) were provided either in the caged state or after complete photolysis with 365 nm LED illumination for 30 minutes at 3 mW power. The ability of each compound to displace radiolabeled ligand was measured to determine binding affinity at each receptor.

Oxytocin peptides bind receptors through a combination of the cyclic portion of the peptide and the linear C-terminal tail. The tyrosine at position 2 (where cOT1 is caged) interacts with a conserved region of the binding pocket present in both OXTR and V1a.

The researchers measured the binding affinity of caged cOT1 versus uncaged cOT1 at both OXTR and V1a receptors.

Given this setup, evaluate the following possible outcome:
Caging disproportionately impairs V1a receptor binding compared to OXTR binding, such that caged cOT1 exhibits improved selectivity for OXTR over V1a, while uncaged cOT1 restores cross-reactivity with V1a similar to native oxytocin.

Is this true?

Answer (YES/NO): NO